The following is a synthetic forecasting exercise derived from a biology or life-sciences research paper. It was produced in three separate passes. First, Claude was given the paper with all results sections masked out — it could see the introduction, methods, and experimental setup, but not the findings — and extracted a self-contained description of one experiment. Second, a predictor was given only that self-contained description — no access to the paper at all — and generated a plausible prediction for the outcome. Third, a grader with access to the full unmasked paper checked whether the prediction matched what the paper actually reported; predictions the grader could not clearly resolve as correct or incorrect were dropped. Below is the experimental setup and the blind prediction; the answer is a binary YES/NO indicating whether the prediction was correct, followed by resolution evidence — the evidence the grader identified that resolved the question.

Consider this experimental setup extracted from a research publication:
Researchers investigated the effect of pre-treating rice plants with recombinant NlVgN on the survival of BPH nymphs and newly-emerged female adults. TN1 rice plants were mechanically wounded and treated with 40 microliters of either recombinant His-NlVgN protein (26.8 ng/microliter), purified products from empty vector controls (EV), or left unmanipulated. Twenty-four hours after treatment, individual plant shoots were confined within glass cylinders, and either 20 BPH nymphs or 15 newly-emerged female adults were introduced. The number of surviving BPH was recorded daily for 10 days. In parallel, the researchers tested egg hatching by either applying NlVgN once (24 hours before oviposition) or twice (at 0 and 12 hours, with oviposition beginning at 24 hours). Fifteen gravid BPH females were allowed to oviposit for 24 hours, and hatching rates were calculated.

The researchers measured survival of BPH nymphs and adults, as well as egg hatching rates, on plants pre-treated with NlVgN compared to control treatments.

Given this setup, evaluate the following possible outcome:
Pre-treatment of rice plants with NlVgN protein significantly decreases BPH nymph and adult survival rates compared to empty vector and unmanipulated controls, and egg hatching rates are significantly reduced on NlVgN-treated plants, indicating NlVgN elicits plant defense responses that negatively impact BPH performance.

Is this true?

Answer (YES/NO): NO